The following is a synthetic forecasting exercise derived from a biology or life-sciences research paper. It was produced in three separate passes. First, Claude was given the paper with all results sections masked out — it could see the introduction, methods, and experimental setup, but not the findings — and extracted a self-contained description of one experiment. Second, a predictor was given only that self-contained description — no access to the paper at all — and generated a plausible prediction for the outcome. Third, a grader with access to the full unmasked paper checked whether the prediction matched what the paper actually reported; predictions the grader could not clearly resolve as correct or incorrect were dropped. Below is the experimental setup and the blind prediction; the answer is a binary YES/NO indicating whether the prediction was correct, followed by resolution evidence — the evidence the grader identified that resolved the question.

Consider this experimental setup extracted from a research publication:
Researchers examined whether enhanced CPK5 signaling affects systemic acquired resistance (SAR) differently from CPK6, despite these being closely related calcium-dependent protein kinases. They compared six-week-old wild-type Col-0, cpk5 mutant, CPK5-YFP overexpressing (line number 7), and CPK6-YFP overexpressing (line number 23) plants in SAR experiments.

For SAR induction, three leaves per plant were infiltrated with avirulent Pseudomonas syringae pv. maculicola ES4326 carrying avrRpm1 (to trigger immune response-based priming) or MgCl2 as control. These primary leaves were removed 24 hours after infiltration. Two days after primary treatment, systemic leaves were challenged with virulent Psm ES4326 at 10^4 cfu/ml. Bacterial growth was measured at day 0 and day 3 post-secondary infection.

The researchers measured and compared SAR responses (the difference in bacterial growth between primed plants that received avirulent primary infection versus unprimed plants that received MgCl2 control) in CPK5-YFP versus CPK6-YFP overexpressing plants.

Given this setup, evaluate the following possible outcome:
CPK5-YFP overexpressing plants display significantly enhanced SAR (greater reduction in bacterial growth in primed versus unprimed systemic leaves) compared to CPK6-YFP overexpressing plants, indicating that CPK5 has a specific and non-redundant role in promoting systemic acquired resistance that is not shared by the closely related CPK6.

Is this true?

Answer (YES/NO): YES